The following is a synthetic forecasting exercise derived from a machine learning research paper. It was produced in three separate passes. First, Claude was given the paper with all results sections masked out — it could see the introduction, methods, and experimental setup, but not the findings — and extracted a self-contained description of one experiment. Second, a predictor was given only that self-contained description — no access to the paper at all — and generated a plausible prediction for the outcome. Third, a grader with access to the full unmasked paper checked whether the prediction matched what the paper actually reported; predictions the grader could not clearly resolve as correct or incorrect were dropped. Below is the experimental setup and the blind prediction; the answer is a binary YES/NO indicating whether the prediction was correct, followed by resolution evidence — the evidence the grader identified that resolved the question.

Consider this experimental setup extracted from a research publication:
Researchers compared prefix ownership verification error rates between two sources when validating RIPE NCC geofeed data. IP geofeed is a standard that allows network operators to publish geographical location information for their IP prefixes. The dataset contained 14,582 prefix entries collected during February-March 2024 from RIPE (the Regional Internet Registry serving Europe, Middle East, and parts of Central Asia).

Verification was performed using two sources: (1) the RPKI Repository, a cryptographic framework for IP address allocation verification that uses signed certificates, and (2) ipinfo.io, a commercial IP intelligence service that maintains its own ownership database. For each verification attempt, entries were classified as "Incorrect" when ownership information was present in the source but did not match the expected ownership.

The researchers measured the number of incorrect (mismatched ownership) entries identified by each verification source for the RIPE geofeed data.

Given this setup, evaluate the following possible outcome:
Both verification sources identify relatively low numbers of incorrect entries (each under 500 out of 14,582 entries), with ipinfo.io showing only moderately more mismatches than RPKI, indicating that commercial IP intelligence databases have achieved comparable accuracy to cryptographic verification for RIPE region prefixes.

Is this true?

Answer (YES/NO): NO